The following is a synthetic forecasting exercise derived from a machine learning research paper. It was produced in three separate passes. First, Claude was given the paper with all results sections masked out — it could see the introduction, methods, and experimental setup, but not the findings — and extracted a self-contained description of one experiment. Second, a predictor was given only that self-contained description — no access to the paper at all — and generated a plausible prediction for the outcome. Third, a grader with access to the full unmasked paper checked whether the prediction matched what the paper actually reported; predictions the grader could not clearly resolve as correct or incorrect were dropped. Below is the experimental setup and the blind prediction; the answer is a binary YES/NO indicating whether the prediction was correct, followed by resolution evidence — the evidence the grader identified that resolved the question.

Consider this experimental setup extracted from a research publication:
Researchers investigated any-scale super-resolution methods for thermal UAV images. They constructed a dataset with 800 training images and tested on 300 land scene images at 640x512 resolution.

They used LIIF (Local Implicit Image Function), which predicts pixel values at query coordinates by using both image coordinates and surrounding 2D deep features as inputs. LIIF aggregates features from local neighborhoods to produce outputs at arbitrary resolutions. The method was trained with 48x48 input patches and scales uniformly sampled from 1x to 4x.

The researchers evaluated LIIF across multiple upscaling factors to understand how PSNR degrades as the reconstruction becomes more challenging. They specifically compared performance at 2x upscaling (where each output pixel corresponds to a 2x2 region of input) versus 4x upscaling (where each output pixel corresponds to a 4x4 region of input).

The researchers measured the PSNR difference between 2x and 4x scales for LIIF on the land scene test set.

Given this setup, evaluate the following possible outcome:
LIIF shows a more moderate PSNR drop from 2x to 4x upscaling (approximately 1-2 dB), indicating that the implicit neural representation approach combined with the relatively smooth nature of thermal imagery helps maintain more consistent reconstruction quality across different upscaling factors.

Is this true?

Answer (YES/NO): NO